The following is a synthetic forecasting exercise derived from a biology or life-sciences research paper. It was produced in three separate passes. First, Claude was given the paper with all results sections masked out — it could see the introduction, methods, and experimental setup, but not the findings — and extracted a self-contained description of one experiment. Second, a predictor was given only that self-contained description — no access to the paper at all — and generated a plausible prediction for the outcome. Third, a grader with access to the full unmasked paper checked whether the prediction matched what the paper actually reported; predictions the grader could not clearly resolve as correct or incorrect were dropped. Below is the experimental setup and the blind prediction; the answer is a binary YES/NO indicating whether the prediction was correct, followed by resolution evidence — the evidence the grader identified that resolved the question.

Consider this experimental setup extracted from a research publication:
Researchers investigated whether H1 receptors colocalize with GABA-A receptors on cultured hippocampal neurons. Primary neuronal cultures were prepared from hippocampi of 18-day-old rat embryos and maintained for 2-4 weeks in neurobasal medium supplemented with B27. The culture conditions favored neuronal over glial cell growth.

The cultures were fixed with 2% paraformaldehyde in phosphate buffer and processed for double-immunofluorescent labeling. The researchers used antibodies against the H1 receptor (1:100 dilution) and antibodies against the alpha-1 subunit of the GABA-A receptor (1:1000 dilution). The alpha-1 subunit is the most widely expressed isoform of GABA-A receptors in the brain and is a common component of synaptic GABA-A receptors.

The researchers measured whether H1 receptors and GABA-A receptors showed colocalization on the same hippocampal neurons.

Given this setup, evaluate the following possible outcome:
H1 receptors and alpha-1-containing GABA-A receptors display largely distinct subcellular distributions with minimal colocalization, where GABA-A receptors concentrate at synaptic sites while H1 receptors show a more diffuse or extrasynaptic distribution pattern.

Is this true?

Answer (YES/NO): NO